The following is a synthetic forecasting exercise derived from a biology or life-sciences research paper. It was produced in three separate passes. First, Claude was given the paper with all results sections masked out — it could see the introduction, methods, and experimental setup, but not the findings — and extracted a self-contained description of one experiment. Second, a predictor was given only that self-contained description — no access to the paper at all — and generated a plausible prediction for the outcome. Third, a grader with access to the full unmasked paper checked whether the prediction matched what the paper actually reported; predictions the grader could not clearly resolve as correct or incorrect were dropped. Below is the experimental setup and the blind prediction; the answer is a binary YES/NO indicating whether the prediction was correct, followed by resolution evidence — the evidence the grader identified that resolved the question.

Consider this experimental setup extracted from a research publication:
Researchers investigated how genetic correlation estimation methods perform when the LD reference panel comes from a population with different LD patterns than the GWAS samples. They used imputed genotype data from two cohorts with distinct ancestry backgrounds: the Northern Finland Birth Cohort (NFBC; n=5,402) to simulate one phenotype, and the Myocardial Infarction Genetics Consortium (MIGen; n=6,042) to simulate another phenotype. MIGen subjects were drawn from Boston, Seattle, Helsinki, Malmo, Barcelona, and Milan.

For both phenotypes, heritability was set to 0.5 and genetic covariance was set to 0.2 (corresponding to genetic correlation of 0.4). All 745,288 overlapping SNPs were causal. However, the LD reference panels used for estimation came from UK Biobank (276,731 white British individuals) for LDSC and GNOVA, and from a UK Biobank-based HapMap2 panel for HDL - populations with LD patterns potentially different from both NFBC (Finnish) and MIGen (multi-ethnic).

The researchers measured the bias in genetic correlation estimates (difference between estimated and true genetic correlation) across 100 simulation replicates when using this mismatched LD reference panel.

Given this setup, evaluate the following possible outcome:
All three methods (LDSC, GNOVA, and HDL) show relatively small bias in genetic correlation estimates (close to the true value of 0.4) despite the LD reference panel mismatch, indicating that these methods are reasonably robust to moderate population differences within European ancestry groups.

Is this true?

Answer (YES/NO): NO